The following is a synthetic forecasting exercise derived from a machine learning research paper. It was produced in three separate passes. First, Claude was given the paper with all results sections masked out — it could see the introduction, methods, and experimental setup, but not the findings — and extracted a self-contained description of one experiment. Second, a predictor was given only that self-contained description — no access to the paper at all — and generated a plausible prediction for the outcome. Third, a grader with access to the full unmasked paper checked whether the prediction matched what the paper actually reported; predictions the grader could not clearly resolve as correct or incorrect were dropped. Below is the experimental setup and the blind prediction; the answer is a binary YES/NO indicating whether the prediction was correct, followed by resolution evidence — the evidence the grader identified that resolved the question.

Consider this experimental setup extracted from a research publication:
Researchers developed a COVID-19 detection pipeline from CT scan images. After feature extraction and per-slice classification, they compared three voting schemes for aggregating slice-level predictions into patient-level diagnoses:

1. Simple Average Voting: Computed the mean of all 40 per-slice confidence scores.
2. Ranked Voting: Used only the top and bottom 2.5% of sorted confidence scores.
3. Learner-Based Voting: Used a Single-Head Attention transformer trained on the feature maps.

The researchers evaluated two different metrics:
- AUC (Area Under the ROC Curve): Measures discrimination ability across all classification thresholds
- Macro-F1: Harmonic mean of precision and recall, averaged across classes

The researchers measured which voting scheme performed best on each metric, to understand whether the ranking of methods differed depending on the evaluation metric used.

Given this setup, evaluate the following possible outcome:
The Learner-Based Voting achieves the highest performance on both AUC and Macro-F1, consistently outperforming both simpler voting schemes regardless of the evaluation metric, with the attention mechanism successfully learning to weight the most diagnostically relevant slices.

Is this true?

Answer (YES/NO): NO